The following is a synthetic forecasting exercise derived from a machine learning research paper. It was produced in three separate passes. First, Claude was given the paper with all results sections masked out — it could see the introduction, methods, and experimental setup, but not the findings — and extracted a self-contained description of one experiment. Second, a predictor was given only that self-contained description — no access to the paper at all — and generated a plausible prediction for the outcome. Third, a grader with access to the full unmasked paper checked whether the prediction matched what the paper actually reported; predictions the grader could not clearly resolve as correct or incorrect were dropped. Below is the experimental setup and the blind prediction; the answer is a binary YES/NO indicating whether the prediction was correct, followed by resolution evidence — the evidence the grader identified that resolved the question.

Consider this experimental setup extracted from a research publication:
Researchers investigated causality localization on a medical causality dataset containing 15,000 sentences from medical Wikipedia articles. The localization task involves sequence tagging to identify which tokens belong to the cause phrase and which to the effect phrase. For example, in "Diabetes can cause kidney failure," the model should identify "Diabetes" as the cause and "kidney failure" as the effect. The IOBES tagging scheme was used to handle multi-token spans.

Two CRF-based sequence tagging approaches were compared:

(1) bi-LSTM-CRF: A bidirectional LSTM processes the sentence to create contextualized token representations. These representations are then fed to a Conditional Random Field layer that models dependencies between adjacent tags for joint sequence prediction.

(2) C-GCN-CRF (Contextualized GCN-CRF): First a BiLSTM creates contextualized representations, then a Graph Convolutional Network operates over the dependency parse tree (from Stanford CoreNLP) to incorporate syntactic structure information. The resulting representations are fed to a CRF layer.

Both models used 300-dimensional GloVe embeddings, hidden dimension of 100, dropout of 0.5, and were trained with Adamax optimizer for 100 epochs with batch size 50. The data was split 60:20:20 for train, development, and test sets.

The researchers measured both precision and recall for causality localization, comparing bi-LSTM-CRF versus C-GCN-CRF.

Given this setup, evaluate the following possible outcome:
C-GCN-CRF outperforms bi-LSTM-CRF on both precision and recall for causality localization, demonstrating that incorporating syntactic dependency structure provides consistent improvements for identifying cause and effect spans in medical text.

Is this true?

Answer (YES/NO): NO